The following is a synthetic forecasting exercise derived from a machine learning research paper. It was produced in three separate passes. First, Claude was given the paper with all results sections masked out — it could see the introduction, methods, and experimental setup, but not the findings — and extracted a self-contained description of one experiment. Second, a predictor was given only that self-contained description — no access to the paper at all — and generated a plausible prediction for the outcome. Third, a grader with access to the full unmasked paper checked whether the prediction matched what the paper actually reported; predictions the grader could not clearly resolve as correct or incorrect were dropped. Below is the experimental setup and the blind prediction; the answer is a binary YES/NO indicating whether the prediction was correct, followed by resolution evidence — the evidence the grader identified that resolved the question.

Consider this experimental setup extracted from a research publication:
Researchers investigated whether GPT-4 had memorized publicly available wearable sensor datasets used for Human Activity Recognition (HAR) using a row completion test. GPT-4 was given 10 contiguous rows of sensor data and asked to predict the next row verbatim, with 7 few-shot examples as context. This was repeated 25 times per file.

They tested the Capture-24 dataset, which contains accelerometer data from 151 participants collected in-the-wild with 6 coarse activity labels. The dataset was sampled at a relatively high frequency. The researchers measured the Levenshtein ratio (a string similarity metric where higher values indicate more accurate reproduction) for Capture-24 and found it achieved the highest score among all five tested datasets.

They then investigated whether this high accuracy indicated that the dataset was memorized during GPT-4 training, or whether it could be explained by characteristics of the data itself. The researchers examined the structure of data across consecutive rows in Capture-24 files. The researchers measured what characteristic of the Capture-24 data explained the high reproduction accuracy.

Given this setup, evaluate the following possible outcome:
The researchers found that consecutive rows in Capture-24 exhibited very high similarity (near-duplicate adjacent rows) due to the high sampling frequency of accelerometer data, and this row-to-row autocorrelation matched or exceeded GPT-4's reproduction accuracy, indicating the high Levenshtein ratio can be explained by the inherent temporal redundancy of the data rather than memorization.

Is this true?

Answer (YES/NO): NO